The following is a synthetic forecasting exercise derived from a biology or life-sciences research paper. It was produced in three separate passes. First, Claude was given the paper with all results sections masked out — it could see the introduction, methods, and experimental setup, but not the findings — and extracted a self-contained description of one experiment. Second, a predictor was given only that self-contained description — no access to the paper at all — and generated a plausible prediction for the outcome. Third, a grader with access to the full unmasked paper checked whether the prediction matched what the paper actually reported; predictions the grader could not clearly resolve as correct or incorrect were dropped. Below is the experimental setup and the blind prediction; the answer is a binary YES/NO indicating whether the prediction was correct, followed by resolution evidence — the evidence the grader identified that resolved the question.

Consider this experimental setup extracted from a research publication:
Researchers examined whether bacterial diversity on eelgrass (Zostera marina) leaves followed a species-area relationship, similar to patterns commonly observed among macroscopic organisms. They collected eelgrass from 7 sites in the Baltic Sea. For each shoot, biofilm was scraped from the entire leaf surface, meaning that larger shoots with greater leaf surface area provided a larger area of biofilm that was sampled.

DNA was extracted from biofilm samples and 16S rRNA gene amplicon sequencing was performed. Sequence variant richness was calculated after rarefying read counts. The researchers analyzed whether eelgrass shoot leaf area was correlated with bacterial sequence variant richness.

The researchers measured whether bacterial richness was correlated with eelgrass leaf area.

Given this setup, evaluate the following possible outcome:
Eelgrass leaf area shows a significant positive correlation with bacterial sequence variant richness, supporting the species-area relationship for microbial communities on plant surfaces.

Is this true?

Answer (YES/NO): YES